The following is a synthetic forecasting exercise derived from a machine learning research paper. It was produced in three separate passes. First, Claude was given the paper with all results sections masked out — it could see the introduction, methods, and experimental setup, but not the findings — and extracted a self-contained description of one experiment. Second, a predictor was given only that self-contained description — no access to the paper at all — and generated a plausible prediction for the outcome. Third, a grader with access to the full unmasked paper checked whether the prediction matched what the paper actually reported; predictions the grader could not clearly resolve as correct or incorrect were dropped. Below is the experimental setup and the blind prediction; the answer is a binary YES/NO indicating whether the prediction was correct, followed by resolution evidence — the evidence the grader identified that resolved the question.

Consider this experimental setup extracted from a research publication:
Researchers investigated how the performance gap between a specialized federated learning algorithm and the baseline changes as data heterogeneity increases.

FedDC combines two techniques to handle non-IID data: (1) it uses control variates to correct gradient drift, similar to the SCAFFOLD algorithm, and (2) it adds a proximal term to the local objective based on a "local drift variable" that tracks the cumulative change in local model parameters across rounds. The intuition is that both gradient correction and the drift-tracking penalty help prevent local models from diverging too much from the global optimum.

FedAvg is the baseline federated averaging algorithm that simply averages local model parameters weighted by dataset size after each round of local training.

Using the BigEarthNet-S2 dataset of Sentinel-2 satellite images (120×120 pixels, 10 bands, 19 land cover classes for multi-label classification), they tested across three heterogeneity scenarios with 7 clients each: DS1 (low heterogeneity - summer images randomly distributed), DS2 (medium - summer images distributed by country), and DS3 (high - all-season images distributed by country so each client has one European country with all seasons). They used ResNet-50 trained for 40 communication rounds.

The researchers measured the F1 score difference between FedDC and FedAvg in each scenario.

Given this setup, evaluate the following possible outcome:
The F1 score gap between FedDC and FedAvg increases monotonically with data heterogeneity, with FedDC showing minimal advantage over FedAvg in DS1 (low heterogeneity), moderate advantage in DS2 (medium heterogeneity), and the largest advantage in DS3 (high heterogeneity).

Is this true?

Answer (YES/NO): NO